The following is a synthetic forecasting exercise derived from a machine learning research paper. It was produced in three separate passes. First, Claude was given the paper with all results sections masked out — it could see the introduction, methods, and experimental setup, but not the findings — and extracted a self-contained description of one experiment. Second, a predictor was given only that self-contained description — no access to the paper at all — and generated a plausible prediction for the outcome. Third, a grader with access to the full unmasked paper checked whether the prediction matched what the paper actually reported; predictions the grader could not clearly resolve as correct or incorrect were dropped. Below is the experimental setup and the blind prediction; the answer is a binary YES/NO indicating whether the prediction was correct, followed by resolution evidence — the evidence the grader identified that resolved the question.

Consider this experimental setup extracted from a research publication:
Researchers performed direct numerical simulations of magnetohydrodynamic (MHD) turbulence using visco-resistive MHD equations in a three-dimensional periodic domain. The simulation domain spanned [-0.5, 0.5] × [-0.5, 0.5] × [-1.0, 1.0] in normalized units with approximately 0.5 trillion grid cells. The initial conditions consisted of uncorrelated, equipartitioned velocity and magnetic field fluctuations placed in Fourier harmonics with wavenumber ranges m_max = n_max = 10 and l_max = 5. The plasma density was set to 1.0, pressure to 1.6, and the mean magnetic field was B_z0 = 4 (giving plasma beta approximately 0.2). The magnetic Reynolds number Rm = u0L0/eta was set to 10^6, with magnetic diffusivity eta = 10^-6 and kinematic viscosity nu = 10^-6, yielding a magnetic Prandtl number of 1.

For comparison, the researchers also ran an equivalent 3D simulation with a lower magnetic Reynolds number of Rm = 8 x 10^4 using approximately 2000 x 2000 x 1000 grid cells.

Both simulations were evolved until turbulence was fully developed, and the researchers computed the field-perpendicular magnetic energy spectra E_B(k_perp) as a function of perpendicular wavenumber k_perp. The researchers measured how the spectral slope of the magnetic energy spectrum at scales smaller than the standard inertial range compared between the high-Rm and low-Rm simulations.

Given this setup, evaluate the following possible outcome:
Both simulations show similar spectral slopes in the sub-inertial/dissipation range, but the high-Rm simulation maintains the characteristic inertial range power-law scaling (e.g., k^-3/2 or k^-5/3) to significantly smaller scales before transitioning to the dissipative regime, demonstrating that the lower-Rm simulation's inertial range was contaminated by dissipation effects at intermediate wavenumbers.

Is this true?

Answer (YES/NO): NO